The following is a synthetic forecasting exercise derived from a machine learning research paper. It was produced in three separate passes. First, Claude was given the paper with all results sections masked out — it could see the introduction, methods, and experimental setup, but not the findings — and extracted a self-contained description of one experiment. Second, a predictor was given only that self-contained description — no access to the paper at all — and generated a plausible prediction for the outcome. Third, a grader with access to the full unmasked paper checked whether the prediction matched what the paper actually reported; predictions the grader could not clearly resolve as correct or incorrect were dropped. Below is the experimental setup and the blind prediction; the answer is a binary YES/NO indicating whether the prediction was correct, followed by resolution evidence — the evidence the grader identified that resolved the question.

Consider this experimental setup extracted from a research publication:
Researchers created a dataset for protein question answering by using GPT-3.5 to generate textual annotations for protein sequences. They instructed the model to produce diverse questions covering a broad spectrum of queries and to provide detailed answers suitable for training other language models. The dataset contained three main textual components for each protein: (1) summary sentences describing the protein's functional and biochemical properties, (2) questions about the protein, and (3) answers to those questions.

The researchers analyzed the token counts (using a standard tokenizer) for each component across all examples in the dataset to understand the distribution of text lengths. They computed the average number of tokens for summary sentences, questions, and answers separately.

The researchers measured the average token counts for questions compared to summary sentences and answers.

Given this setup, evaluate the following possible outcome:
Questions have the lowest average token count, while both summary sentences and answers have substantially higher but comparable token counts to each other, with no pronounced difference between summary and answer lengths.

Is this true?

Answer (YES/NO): NO